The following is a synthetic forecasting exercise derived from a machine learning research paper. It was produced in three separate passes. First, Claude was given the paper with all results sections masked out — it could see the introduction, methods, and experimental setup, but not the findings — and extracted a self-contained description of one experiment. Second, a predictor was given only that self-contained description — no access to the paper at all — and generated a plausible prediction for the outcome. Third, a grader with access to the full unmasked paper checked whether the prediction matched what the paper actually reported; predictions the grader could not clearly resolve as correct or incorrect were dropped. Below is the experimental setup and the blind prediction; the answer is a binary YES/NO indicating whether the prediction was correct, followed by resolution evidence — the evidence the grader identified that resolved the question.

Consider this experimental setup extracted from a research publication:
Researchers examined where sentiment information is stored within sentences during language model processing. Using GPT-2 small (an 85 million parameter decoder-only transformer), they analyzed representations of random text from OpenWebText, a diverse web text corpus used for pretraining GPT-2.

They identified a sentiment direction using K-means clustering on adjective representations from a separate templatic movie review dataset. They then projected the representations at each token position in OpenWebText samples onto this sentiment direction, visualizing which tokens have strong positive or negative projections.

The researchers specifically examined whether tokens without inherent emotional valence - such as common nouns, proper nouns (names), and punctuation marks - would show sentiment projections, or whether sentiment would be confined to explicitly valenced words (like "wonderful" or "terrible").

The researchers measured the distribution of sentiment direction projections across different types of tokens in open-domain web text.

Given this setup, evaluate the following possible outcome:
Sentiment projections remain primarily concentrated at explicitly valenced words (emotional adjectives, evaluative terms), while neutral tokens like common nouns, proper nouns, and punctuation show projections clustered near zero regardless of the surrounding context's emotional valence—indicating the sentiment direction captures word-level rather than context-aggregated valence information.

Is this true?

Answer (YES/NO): NO